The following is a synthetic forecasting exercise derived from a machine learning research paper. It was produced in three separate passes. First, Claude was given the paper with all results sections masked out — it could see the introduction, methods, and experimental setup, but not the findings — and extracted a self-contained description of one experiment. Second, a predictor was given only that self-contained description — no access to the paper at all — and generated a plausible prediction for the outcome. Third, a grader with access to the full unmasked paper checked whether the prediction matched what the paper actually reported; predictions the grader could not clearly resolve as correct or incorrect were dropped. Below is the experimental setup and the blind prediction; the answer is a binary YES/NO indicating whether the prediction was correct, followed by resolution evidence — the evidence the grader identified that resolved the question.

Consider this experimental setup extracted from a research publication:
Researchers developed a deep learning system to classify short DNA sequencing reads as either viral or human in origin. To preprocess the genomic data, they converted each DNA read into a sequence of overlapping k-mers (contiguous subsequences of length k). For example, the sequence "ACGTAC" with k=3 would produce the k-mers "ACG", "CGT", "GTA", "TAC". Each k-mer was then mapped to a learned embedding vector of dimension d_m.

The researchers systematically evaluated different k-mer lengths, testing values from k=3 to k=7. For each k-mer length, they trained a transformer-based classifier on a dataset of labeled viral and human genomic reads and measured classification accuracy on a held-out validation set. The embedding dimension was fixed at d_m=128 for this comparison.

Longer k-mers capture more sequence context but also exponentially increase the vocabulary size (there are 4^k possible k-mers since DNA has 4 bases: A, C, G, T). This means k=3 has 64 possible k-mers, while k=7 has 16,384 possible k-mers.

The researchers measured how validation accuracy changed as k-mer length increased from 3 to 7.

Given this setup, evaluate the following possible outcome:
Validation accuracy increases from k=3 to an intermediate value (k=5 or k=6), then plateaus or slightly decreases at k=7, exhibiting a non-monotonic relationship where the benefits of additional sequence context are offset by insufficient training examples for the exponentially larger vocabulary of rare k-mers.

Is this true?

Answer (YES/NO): NO